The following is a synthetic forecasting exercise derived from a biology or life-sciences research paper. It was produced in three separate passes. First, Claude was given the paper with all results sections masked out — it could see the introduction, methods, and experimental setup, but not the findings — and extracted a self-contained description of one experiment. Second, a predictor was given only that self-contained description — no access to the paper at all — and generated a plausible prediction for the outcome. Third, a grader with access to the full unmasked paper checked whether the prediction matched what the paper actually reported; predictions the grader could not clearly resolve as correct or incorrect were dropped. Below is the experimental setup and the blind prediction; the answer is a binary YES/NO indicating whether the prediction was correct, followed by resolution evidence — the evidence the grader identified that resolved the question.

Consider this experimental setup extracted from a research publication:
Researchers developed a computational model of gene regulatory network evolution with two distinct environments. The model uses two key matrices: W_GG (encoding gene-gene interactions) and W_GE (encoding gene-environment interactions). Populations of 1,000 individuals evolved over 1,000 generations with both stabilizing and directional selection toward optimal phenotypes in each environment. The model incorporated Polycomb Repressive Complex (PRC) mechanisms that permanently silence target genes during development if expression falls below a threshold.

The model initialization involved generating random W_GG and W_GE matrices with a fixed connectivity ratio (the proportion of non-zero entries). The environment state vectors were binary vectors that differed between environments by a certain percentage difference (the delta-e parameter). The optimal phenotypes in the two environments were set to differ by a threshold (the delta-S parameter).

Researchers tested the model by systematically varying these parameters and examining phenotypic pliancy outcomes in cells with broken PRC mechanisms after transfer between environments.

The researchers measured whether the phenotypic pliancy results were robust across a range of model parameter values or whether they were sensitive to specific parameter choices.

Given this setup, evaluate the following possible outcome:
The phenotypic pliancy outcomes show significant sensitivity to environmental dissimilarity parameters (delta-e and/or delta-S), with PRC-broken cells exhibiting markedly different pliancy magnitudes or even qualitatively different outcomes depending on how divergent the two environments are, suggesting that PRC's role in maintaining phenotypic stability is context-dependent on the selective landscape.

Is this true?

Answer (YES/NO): NO